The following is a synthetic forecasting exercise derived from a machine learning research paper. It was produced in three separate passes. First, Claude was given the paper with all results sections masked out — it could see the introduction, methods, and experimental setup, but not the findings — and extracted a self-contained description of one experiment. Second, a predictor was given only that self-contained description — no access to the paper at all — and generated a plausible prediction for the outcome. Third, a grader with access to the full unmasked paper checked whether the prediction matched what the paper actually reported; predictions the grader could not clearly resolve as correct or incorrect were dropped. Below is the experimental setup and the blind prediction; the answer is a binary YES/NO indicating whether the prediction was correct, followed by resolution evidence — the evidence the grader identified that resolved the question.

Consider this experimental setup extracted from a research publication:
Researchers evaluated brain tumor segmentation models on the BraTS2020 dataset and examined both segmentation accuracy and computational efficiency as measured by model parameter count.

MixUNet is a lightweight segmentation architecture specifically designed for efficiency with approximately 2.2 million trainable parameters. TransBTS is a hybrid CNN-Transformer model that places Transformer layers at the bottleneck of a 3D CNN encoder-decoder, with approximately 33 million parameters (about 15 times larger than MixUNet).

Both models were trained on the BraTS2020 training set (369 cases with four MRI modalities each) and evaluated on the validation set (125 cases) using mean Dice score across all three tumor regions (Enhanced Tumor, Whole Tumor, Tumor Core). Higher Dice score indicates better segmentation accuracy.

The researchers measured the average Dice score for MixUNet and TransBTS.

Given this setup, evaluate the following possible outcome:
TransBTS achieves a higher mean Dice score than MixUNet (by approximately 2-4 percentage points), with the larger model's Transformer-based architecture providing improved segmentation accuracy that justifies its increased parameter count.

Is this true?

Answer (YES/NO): YES